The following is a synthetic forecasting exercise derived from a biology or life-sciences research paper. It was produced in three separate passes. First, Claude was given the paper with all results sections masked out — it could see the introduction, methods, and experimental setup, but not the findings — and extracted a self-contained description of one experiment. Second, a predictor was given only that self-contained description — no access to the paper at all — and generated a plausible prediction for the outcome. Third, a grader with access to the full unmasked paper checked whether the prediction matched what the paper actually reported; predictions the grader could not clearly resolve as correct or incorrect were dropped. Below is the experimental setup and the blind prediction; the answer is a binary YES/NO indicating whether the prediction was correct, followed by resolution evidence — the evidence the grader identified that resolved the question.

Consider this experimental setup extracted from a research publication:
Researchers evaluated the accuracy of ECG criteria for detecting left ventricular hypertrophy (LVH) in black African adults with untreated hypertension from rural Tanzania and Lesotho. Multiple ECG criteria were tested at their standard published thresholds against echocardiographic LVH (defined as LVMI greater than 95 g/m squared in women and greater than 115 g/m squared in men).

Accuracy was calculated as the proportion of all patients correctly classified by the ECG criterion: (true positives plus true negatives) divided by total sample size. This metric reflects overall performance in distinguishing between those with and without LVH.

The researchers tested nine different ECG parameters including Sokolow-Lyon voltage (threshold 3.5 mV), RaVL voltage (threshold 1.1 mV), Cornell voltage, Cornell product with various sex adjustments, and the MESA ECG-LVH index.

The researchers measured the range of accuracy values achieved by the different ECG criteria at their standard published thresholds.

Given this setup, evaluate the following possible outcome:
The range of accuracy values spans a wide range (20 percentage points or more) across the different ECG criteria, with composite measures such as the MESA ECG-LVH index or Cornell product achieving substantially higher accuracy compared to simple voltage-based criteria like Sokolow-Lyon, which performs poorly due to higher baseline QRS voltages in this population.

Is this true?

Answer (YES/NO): NO